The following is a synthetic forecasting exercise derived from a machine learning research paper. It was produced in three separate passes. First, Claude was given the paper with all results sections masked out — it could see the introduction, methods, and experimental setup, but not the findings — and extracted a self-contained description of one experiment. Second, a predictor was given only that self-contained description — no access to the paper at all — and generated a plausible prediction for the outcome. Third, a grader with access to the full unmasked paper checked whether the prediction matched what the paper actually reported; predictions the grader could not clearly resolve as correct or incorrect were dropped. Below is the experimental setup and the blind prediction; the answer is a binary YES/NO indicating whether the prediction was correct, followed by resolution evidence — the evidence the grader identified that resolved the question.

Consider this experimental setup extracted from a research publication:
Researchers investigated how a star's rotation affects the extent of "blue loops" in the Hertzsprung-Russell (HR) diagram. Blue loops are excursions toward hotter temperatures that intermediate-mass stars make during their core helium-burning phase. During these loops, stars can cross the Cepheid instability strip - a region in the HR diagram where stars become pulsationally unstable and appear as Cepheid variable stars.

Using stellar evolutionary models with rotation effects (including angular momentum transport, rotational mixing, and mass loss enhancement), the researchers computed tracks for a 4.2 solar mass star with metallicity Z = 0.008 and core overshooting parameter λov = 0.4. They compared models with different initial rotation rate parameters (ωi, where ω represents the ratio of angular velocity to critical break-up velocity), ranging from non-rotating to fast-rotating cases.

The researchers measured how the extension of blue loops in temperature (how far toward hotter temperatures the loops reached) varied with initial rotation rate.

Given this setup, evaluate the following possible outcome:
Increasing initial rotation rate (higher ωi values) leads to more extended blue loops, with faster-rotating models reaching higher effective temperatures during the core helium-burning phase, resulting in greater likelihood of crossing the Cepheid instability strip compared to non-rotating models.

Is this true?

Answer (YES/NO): NO